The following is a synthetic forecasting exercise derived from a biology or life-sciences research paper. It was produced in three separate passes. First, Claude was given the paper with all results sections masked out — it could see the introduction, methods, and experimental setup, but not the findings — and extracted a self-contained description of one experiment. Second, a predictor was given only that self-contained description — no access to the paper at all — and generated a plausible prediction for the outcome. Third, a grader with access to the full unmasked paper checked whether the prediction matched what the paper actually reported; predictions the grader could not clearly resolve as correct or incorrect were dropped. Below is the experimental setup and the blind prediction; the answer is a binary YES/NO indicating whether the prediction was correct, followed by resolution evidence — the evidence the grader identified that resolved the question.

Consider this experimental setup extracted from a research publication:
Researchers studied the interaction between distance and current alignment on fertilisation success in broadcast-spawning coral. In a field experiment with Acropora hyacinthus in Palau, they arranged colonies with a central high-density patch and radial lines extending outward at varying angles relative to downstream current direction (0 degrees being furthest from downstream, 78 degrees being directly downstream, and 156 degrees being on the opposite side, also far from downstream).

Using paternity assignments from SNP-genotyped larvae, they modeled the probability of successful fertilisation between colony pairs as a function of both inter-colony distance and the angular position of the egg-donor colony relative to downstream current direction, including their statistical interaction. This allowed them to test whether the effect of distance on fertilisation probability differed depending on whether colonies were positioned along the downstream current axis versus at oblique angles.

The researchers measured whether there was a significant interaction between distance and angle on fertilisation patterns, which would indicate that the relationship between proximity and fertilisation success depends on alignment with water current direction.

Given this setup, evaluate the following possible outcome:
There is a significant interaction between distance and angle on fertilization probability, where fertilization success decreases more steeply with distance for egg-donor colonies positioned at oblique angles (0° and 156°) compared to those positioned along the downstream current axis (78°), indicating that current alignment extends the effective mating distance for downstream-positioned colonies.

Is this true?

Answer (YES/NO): NO